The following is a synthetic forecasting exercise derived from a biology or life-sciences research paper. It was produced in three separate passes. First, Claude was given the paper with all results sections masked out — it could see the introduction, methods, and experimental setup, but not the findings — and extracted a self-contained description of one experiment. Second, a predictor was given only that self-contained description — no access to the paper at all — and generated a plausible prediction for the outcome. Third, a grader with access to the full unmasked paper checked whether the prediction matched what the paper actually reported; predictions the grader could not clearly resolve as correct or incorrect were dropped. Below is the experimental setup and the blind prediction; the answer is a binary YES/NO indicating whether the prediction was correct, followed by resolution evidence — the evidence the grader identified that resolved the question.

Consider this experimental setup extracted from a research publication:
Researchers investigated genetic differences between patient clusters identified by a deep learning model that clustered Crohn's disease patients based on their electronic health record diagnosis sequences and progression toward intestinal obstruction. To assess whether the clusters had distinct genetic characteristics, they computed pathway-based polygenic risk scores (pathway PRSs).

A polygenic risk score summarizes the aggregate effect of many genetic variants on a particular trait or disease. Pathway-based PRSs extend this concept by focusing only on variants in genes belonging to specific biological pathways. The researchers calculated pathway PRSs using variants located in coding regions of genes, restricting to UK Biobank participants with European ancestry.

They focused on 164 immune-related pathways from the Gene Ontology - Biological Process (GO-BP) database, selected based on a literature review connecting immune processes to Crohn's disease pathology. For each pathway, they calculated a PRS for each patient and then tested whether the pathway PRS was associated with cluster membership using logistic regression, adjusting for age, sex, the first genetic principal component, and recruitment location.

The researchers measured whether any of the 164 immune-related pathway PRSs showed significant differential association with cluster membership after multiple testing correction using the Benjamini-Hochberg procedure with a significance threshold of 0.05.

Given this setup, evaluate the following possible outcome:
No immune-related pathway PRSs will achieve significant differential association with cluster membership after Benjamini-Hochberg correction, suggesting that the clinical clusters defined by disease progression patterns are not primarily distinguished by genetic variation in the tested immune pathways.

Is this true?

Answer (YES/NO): NO